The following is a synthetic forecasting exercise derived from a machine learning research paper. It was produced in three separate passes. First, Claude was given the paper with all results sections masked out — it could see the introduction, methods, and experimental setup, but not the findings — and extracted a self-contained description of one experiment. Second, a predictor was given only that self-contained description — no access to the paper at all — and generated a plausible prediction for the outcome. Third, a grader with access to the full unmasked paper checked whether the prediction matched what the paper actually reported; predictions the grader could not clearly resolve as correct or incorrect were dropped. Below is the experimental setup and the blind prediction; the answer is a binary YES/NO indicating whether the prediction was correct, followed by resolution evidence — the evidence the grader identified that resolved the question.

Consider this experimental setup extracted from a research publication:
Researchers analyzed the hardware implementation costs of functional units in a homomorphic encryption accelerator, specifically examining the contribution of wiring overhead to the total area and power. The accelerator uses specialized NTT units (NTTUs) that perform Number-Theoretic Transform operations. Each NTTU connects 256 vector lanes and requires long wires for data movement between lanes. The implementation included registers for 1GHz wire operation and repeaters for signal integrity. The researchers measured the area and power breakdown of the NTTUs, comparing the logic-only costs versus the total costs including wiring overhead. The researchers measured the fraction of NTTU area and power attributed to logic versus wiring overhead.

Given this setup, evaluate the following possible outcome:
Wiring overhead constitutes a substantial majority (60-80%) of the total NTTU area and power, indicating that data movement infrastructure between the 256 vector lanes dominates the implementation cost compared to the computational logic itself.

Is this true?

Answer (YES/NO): NO